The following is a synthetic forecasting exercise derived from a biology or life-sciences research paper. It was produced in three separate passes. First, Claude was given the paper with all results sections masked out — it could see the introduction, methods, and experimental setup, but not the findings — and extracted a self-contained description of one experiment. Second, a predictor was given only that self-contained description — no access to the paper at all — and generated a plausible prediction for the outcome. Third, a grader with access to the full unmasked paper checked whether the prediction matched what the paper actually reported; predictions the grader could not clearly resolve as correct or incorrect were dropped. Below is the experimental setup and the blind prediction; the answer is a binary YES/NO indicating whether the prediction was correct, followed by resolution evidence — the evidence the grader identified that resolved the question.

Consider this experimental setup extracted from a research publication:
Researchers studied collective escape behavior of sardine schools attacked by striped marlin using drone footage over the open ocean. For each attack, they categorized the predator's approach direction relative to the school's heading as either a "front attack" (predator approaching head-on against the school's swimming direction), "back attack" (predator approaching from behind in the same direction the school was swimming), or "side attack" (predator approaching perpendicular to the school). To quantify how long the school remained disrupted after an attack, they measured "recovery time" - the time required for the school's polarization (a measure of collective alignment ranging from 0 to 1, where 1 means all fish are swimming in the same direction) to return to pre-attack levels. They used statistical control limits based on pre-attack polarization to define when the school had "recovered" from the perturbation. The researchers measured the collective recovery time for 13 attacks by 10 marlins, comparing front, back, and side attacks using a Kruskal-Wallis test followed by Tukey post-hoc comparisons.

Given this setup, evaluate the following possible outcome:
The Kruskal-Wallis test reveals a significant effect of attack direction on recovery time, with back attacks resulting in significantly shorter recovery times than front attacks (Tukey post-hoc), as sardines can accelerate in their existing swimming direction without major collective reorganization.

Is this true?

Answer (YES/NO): NO